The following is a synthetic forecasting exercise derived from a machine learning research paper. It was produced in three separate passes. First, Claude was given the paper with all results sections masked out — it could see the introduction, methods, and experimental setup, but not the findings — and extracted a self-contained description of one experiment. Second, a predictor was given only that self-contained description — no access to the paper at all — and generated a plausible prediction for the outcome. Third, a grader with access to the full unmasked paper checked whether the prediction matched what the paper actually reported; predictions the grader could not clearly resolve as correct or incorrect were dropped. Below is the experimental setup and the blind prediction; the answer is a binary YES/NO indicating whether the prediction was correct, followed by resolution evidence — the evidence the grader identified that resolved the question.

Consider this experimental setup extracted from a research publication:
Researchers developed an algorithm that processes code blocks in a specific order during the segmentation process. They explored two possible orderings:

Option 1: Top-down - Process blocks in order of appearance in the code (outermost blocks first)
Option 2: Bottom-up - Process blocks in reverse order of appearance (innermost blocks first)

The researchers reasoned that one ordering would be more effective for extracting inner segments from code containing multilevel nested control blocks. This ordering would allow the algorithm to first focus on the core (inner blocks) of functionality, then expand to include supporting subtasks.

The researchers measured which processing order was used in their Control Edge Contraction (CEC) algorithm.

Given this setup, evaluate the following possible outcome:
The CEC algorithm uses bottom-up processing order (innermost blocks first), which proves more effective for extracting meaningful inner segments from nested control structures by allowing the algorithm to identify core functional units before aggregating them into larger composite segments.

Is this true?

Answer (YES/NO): YES